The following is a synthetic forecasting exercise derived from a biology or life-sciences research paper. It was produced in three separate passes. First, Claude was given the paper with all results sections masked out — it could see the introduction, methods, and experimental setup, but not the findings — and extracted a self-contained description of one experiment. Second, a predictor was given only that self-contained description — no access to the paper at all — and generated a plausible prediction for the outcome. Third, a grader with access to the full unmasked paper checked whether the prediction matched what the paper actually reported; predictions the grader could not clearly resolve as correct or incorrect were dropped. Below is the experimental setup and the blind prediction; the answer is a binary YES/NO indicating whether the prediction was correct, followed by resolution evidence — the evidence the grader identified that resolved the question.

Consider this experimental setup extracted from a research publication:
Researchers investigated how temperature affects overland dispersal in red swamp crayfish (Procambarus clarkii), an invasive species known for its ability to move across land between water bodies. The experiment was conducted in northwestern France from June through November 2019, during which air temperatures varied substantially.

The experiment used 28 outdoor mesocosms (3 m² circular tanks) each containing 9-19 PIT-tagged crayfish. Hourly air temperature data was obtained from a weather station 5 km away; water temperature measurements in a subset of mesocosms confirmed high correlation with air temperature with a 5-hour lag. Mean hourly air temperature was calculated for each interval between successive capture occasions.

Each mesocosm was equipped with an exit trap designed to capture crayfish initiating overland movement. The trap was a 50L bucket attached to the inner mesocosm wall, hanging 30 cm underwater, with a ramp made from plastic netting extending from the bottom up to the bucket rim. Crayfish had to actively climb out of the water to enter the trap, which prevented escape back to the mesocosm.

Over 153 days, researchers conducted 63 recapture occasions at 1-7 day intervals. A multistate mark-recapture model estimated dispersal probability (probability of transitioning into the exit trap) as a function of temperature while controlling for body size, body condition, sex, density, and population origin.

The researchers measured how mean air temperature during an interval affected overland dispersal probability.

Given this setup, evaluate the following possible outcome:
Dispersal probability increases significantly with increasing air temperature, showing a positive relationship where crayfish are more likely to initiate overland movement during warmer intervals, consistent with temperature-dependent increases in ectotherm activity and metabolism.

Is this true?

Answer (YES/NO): YES